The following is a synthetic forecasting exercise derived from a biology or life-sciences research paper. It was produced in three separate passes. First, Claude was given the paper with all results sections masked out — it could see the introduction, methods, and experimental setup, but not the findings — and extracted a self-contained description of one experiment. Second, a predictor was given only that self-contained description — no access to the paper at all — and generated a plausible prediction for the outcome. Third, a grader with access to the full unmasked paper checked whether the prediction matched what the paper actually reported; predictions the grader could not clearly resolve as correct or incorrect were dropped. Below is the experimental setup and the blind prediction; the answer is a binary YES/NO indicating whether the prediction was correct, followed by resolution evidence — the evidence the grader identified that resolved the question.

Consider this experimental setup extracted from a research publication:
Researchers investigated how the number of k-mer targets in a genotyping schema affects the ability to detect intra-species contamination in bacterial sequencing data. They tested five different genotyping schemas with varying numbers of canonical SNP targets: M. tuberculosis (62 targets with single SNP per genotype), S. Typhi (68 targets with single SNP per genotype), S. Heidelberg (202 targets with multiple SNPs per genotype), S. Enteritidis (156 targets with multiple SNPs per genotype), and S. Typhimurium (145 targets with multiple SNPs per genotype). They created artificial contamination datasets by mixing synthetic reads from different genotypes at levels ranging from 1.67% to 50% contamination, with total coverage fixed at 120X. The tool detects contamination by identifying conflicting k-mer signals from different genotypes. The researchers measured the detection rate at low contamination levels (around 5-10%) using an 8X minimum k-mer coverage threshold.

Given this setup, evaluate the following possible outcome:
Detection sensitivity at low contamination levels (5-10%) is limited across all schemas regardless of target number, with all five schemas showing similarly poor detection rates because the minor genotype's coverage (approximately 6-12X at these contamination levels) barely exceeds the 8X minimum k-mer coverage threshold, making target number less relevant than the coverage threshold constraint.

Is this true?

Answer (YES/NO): NO